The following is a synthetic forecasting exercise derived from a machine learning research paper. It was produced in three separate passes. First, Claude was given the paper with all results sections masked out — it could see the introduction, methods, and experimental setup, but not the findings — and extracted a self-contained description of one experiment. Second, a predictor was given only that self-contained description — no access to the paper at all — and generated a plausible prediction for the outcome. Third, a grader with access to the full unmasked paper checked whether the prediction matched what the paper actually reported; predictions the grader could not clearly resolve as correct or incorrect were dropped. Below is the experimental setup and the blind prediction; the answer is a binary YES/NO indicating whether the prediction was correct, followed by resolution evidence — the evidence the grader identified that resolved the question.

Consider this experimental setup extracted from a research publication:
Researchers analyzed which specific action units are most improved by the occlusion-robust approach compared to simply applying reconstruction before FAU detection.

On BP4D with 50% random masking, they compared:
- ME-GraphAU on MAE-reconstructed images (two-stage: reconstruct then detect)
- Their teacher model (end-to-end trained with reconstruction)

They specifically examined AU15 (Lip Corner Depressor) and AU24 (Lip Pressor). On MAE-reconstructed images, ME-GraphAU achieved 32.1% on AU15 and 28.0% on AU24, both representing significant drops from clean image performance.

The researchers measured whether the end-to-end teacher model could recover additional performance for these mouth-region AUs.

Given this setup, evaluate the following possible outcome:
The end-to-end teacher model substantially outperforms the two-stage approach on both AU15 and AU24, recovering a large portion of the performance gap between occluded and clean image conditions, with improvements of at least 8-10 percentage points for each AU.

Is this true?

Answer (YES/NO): YES